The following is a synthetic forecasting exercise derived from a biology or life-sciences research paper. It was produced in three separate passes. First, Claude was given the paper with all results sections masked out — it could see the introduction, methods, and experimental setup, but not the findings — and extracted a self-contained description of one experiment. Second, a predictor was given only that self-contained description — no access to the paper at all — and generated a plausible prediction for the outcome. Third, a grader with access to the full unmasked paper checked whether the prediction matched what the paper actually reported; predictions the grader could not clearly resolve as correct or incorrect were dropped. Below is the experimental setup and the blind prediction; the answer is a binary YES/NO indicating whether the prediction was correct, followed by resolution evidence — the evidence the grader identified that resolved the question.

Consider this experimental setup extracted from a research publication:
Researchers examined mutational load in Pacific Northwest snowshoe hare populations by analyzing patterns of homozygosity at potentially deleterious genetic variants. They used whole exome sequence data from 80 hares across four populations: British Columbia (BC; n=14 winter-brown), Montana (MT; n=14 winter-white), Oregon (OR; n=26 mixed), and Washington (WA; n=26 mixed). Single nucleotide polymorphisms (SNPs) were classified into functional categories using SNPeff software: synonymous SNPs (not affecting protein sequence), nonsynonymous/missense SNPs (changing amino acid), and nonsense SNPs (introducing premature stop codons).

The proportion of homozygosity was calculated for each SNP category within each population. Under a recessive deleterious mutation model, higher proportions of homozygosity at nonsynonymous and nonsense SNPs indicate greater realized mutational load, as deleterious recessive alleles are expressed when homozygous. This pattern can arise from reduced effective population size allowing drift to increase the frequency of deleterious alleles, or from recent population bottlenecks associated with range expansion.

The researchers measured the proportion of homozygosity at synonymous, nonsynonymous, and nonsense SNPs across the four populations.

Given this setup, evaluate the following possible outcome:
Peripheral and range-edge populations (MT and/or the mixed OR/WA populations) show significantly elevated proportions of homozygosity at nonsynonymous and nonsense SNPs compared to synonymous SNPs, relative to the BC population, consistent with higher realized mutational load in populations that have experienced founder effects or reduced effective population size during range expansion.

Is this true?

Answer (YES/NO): NO